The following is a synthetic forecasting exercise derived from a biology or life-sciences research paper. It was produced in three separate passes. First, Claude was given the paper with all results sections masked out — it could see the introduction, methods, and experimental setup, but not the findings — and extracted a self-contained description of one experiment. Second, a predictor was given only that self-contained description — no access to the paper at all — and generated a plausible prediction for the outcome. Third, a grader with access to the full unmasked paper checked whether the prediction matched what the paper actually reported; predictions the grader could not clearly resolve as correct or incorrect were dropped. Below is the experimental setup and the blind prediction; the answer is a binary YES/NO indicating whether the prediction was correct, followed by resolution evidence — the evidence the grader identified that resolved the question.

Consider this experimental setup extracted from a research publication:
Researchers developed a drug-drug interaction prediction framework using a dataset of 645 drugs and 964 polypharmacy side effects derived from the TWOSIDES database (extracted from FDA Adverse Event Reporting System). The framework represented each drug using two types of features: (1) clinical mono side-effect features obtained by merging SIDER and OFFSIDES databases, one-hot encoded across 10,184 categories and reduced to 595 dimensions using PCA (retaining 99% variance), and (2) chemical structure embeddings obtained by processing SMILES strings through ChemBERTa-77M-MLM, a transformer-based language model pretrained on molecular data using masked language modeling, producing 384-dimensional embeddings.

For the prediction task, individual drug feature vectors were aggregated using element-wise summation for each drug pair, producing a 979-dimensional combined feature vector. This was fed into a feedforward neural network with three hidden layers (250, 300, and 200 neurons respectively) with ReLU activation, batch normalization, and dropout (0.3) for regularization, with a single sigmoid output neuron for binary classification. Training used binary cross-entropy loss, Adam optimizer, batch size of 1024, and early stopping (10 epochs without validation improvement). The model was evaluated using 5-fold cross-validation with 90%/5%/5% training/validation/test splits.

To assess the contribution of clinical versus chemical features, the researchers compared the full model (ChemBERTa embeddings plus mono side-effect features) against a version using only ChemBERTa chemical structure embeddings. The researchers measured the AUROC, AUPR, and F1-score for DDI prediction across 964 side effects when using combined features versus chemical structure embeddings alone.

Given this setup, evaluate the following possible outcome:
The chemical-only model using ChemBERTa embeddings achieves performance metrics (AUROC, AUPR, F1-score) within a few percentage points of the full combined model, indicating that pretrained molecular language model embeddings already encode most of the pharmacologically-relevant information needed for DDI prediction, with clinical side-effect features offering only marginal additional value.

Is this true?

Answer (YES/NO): NO